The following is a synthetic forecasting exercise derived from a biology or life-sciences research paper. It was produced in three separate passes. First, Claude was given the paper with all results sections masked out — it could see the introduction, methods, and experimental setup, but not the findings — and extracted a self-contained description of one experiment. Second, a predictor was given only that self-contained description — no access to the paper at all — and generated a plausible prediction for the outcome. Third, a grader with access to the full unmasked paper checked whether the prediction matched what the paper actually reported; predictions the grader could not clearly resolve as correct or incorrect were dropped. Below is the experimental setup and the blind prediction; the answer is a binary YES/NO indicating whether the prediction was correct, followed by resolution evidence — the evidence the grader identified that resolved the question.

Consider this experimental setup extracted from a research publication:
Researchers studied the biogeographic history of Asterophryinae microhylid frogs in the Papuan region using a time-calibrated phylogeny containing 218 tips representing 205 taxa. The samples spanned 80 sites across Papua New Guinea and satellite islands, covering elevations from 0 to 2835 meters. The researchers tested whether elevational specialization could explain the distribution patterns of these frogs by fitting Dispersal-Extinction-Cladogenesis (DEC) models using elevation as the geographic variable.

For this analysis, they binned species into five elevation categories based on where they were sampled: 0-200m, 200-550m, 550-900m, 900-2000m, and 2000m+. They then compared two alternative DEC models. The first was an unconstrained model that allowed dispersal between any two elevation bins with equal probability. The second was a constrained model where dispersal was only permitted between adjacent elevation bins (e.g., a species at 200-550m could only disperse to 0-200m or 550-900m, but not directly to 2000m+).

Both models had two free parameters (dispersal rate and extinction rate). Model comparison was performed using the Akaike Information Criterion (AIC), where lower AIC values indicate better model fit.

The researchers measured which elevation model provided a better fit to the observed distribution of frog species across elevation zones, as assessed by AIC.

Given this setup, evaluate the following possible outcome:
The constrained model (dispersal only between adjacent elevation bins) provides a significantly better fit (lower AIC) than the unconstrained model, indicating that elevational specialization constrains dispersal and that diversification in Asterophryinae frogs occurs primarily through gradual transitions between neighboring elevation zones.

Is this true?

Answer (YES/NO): NO